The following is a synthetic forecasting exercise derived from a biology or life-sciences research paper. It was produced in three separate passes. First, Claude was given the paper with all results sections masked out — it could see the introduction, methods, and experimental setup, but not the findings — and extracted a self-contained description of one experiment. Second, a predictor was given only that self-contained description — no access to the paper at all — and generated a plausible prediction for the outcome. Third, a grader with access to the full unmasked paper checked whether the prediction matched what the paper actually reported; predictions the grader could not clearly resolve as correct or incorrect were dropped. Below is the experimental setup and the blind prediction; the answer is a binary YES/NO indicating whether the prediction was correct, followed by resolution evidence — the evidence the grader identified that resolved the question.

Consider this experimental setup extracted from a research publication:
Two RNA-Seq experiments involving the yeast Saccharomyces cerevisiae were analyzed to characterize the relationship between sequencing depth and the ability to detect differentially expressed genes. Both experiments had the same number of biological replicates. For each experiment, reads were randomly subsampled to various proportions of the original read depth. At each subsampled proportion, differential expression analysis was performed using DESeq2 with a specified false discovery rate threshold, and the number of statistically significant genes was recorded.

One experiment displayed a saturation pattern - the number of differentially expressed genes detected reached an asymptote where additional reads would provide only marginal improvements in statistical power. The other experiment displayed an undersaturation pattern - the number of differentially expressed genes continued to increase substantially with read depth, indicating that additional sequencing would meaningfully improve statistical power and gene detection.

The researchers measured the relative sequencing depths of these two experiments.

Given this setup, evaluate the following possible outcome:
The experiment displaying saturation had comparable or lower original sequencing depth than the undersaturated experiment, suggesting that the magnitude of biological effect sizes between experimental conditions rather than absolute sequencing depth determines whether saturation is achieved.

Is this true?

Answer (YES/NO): YES